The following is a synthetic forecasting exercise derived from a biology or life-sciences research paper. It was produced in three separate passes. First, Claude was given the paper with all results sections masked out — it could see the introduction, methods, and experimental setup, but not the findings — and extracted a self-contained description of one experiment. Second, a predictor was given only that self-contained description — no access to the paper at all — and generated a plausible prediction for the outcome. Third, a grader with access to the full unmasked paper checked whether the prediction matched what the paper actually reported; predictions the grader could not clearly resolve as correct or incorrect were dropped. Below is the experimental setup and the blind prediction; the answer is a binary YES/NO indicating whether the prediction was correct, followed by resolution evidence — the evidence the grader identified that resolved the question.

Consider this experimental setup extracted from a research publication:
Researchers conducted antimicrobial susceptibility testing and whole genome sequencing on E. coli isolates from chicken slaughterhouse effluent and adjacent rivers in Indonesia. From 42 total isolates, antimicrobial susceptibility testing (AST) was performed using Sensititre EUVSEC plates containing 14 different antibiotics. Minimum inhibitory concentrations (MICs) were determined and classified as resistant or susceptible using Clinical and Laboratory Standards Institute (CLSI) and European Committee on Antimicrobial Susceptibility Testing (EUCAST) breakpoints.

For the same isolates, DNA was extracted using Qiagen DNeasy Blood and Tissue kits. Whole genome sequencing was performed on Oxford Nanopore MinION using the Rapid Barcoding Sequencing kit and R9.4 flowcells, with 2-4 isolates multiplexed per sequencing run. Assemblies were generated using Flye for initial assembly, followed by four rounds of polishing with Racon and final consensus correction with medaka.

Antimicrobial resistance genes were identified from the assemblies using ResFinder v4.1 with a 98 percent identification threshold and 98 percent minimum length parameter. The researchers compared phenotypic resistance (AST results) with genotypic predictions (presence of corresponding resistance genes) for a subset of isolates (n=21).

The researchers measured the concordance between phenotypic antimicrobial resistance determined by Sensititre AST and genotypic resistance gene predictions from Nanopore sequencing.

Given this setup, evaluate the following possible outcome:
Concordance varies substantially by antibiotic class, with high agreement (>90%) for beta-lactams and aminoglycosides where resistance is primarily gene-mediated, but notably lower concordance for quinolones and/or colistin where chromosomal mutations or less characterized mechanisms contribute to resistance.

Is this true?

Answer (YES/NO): NO